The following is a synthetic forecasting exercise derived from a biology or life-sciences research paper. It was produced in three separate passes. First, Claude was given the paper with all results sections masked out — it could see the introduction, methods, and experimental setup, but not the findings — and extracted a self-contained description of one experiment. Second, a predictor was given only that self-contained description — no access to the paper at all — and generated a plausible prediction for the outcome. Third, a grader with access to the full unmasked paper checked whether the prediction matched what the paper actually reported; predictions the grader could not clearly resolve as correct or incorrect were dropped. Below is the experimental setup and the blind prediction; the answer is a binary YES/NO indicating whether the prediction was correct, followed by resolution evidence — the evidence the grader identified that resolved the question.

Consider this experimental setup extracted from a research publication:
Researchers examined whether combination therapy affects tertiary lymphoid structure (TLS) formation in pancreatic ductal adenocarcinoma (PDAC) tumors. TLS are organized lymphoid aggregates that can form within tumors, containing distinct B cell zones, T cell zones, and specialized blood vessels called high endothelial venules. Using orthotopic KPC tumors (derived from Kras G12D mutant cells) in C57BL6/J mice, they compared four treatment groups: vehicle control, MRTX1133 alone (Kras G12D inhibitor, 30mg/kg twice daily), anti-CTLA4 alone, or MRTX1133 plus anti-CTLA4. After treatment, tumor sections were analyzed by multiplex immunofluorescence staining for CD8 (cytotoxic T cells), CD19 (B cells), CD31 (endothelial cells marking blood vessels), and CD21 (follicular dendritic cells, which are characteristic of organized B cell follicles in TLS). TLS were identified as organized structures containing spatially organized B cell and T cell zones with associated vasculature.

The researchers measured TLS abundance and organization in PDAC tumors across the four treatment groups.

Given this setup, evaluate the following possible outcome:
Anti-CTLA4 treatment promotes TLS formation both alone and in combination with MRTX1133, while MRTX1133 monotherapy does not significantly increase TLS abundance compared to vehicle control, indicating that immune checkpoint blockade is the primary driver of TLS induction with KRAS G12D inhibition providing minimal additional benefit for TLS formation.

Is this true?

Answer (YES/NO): NO